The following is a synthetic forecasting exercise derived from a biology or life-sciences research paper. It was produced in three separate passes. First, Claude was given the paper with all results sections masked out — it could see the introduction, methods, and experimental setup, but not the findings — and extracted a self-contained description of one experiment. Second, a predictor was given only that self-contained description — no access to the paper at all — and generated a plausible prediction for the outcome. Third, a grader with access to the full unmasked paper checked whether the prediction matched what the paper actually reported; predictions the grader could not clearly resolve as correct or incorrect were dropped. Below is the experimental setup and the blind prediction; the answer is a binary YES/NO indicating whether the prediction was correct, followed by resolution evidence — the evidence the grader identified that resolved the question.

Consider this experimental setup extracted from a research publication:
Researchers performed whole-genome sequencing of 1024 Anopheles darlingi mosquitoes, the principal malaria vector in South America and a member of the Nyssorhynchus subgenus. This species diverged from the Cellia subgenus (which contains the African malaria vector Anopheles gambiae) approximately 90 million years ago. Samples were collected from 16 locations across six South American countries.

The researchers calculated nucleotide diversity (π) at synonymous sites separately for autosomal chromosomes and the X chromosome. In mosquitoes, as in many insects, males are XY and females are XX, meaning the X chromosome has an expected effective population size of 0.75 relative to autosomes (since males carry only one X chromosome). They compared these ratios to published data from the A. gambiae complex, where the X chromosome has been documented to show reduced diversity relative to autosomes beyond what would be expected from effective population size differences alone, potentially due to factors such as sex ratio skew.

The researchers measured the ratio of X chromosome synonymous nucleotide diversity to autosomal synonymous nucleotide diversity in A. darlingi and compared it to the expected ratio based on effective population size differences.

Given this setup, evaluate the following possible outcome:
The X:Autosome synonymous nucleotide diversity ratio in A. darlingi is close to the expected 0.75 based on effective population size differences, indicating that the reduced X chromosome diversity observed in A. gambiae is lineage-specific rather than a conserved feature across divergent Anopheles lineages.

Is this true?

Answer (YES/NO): YES